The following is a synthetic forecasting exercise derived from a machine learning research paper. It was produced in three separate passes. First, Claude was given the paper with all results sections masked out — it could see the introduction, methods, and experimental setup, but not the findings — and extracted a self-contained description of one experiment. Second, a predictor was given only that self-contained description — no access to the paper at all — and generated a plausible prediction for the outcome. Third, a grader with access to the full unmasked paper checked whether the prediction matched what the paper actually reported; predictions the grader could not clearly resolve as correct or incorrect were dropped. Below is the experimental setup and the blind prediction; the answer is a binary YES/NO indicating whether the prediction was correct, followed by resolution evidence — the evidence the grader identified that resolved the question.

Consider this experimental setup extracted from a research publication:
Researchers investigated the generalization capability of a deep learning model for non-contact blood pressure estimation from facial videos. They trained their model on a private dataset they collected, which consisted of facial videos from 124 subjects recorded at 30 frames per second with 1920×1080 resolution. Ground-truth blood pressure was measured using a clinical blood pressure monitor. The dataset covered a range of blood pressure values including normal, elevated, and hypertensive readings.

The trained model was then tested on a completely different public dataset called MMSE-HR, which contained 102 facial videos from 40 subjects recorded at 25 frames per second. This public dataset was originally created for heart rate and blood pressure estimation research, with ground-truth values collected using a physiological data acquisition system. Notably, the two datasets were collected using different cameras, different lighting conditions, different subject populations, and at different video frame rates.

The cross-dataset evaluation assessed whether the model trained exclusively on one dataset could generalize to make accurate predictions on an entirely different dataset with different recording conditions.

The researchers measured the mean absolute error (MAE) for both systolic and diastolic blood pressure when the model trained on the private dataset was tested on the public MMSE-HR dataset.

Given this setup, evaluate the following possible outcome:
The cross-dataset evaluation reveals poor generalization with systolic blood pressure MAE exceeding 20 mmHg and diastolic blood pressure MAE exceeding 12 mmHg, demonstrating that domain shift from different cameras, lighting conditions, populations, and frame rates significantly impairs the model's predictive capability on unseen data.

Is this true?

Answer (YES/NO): NO